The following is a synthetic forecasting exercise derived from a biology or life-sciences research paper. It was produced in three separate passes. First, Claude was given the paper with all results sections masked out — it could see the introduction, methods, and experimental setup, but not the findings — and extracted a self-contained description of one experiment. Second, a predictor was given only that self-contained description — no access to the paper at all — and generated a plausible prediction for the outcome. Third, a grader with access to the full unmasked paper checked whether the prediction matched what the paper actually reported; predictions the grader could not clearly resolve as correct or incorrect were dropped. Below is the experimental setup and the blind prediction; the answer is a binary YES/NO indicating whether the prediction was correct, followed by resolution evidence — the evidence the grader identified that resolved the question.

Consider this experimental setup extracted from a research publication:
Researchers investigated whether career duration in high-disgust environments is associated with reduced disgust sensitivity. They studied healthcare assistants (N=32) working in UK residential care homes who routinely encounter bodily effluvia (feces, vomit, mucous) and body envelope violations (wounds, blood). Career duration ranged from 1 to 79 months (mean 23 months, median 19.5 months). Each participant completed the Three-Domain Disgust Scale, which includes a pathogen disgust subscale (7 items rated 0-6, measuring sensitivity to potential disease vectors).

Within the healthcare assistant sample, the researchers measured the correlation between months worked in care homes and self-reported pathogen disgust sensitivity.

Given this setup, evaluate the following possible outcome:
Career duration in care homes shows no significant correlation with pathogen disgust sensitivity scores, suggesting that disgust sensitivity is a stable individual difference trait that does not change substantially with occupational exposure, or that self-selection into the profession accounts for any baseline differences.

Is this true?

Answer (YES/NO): NO